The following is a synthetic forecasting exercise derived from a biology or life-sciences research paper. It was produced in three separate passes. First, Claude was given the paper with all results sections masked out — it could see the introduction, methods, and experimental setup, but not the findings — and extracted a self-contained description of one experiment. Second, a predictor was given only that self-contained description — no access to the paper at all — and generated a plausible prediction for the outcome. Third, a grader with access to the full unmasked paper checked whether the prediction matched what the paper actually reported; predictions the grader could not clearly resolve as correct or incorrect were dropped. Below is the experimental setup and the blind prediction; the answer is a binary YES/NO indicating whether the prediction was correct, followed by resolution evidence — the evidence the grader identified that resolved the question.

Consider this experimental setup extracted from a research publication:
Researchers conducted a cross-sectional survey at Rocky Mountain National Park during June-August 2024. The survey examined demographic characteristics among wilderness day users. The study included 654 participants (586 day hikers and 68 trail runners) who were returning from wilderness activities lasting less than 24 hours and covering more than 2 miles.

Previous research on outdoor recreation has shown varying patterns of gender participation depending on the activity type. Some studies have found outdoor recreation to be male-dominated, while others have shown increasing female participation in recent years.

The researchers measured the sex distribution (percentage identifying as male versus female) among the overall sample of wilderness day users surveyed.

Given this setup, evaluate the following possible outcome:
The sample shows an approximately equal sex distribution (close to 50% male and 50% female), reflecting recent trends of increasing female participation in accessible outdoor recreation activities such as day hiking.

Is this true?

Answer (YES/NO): YES